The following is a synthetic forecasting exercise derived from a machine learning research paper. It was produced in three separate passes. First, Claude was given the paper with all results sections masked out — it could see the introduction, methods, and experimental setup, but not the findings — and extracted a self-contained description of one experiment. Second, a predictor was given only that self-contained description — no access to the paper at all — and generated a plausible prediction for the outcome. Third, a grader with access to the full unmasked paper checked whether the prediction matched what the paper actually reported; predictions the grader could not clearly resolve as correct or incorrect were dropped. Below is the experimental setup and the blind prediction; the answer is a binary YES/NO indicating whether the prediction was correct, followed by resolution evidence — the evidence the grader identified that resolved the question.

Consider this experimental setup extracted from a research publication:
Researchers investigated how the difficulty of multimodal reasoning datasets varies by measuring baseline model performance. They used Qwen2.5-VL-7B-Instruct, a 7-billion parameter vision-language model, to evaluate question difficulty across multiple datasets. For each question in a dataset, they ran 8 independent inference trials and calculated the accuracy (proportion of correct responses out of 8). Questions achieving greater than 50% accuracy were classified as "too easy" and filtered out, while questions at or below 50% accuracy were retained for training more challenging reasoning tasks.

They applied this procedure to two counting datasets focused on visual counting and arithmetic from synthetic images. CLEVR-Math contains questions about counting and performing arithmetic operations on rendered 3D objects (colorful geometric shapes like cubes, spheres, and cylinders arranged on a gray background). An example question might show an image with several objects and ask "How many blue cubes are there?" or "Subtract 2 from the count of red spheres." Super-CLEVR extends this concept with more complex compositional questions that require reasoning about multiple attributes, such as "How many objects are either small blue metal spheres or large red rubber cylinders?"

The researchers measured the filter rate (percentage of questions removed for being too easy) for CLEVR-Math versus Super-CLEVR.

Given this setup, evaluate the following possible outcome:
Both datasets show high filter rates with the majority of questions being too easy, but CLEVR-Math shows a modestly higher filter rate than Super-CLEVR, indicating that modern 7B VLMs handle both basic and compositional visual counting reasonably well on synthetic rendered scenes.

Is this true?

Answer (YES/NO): NO